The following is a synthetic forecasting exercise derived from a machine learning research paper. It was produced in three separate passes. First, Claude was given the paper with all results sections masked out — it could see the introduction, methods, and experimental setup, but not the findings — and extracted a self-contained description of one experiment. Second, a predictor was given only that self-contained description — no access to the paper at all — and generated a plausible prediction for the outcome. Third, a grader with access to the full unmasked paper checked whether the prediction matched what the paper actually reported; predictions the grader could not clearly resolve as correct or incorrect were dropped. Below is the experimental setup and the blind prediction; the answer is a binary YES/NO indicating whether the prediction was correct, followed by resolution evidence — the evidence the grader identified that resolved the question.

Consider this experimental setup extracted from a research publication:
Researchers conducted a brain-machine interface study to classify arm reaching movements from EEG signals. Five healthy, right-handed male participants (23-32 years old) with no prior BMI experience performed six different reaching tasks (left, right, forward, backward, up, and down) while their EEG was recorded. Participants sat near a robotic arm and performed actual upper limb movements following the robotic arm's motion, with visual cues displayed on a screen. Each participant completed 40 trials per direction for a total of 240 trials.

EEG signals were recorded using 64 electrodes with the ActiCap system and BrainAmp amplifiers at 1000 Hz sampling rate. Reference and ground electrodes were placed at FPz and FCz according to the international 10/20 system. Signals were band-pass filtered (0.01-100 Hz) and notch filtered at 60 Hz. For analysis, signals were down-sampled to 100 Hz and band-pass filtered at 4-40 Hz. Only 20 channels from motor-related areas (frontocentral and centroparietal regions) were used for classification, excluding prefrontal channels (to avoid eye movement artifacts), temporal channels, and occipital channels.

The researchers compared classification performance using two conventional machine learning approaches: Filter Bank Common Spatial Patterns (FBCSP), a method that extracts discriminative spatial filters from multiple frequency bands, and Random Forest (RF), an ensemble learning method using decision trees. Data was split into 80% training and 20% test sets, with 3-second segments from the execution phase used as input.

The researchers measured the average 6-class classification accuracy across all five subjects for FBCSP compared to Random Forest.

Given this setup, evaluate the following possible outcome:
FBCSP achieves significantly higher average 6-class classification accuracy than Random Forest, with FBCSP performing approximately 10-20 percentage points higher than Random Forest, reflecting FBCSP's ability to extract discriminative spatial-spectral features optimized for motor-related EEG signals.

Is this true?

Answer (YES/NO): NO